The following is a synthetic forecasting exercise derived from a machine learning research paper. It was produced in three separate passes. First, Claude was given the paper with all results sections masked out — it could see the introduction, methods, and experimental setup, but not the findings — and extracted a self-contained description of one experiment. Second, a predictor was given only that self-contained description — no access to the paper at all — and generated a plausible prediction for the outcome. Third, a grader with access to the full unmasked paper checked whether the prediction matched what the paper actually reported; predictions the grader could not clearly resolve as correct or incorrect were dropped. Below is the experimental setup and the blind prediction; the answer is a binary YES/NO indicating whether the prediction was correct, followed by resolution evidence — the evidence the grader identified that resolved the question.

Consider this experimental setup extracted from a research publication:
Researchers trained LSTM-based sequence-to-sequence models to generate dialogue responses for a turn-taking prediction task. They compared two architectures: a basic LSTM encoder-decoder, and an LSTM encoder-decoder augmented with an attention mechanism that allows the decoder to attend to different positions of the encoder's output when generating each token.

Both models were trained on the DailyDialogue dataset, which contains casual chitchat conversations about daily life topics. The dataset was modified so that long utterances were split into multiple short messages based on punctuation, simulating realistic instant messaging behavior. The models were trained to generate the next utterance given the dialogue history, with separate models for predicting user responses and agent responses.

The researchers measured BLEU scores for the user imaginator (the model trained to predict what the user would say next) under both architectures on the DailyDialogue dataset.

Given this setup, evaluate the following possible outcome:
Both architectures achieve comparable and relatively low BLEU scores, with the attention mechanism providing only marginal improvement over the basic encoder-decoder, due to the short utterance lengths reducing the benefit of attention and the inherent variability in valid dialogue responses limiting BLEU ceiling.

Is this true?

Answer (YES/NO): NO